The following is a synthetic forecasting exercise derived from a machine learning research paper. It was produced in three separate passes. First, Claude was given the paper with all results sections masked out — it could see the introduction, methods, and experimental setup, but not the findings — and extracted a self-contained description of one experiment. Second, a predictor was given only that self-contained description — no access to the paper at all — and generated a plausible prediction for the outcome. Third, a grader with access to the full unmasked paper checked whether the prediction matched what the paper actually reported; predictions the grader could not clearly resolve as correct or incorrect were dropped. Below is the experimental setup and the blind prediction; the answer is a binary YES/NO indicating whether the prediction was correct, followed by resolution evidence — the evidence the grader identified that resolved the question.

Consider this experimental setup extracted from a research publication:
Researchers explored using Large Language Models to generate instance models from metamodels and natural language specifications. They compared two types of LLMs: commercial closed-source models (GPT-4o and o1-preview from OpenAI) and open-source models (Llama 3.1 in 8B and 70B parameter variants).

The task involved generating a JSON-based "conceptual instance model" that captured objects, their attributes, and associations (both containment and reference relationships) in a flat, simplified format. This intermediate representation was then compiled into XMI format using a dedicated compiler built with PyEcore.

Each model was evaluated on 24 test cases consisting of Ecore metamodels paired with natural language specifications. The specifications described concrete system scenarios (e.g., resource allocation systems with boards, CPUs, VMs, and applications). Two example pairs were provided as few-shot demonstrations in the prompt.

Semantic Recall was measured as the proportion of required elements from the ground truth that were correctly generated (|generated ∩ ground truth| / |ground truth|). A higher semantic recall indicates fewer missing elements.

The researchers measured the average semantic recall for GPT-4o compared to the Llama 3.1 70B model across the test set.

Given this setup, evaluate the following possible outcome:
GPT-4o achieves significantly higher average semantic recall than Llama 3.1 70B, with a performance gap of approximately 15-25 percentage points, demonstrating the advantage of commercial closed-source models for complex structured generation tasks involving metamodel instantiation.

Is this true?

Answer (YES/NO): NO